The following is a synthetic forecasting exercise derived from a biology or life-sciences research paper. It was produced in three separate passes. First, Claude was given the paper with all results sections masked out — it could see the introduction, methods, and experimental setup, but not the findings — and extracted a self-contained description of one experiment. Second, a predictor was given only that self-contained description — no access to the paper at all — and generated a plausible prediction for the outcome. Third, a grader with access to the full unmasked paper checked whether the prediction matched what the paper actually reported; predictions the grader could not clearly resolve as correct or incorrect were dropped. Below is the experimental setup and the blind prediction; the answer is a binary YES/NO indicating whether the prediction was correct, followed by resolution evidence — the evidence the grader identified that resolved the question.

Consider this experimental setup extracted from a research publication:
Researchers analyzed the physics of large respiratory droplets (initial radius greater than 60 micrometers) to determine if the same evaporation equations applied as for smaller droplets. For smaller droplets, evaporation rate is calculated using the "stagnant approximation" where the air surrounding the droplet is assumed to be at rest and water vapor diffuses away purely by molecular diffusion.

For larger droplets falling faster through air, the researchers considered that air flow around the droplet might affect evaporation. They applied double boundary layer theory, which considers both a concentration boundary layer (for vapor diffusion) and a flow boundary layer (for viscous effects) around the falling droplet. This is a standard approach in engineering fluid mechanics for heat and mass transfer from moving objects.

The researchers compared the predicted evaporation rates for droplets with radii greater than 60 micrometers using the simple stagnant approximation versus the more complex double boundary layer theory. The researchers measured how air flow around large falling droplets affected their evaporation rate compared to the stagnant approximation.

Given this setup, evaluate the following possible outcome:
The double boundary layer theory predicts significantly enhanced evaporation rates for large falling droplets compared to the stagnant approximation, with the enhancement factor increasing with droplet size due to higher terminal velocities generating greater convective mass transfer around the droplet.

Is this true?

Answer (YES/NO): YES